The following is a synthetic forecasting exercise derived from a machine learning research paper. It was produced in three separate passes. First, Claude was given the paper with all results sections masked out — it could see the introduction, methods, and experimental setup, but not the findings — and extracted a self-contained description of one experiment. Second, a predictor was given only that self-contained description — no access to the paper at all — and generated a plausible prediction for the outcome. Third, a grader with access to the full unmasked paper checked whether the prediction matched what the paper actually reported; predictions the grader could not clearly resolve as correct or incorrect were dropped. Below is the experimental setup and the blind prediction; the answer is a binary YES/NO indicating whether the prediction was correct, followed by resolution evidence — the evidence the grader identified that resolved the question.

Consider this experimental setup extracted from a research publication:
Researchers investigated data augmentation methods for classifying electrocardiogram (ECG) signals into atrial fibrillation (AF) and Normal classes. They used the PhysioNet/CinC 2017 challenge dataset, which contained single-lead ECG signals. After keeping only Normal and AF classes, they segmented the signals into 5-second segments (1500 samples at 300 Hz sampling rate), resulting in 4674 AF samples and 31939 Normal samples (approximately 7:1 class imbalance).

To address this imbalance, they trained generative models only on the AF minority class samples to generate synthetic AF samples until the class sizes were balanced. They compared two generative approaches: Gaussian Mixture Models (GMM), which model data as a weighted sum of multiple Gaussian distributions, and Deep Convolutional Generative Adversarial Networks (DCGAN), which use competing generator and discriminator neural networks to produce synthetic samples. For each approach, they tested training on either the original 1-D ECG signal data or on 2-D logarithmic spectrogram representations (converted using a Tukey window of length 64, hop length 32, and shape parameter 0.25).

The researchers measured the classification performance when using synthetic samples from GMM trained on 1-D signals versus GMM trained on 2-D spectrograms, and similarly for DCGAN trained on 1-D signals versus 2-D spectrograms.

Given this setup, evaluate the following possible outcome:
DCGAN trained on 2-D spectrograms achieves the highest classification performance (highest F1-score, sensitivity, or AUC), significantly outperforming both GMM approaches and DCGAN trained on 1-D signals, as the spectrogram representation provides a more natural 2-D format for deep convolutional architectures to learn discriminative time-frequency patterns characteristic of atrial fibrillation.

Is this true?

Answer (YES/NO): NO